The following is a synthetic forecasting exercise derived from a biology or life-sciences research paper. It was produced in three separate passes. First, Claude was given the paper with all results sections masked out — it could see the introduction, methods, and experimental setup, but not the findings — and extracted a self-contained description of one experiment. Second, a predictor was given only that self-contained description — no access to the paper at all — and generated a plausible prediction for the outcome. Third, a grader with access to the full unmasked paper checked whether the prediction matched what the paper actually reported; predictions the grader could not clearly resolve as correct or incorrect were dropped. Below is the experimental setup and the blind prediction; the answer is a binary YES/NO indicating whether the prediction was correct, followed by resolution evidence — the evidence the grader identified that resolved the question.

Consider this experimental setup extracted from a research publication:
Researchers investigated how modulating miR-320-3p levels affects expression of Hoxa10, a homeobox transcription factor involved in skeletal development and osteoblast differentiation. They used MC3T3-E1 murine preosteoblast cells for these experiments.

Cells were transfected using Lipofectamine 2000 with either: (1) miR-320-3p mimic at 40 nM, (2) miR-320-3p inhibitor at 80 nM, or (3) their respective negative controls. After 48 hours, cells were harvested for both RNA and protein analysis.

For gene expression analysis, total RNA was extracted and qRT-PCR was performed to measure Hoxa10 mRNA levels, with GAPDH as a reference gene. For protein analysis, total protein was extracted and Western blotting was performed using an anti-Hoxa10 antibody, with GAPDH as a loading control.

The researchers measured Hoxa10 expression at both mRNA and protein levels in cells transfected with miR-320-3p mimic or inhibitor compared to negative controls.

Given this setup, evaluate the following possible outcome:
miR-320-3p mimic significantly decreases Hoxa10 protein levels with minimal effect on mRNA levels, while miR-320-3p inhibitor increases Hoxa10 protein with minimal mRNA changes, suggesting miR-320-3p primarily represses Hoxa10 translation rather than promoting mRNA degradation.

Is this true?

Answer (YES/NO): YES